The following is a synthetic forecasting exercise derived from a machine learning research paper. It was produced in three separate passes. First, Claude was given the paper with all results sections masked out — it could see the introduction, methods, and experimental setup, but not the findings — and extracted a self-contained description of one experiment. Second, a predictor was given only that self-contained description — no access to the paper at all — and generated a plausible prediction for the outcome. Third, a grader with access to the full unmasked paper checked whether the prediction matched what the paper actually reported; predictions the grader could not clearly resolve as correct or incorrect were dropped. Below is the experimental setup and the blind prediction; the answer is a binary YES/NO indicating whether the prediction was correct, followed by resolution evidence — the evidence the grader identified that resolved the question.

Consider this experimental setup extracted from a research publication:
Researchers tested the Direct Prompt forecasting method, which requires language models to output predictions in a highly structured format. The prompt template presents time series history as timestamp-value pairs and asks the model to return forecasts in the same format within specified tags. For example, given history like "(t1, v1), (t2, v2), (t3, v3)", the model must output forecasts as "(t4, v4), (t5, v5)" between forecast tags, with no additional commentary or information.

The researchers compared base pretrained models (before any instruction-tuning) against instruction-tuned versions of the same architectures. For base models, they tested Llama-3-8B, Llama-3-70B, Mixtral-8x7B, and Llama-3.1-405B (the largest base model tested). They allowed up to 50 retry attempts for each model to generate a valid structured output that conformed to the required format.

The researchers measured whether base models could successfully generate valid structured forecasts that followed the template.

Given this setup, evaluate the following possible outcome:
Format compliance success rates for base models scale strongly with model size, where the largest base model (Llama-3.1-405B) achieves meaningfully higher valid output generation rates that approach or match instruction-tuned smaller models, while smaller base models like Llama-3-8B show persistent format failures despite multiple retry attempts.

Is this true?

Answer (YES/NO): NO